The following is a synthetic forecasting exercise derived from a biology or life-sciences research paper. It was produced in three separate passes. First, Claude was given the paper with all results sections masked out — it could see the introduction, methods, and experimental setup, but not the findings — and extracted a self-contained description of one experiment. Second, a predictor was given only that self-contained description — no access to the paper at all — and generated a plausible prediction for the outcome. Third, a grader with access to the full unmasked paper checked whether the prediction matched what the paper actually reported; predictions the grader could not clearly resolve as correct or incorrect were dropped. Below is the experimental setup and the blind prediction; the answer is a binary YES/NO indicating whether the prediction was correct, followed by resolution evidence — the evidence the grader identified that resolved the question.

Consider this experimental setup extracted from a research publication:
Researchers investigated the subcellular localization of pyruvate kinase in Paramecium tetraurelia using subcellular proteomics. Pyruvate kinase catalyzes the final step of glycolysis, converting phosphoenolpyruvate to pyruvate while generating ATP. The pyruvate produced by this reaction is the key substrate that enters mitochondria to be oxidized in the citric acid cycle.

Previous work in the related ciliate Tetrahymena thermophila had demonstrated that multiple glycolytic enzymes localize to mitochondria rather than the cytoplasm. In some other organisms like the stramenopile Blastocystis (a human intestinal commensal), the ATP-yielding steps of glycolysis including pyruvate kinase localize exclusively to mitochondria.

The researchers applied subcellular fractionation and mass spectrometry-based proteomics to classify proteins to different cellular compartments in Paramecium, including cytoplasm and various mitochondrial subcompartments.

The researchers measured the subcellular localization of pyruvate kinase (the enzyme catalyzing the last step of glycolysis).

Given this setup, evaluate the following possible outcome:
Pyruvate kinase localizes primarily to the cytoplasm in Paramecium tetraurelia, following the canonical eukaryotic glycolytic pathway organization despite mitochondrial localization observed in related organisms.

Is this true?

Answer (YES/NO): YES